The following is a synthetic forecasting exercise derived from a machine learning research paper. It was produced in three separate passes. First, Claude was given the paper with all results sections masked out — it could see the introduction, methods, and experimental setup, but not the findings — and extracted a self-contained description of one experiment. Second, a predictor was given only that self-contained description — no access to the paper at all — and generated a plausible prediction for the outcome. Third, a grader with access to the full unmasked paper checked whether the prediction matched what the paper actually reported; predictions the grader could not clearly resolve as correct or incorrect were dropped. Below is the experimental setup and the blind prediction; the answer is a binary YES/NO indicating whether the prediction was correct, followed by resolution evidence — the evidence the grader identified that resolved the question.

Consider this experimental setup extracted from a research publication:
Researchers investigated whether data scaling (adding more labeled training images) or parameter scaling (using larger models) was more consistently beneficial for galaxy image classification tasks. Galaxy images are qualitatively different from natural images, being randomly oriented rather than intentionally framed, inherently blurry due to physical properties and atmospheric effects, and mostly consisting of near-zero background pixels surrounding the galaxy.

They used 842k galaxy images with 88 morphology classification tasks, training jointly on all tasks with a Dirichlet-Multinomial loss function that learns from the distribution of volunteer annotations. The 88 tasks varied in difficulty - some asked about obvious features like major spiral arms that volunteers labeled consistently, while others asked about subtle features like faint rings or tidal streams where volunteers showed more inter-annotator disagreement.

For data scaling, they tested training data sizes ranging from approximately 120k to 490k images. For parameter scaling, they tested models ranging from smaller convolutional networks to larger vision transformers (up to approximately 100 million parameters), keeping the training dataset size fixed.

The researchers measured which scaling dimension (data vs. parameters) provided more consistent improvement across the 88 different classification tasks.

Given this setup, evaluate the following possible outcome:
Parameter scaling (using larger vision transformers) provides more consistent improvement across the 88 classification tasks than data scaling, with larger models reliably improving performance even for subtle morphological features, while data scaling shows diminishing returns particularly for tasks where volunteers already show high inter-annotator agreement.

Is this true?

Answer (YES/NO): NO